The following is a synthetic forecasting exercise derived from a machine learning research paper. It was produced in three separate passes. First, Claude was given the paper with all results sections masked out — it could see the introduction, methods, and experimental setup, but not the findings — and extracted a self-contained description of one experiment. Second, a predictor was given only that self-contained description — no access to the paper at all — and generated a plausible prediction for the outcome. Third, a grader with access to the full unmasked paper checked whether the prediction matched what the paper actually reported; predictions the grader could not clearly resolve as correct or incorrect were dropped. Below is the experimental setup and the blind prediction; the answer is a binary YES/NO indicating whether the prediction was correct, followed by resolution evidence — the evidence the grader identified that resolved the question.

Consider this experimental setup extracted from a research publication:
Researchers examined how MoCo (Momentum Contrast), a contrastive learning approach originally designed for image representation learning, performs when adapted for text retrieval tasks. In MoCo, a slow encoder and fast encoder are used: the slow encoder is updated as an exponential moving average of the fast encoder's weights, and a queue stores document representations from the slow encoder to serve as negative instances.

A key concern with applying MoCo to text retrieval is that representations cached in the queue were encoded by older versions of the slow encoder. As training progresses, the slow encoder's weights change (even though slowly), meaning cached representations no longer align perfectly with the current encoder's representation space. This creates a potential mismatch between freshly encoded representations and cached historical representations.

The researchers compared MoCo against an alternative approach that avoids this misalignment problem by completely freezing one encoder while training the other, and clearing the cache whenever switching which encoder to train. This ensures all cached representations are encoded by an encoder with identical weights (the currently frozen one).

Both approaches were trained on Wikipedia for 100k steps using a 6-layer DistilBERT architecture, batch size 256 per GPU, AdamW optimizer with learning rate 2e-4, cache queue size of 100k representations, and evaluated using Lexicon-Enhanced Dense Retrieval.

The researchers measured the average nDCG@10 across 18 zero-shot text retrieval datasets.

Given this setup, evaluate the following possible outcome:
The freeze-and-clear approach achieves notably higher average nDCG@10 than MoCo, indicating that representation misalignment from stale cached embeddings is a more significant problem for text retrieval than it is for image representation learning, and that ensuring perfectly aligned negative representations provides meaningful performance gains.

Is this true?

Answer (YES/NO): YES